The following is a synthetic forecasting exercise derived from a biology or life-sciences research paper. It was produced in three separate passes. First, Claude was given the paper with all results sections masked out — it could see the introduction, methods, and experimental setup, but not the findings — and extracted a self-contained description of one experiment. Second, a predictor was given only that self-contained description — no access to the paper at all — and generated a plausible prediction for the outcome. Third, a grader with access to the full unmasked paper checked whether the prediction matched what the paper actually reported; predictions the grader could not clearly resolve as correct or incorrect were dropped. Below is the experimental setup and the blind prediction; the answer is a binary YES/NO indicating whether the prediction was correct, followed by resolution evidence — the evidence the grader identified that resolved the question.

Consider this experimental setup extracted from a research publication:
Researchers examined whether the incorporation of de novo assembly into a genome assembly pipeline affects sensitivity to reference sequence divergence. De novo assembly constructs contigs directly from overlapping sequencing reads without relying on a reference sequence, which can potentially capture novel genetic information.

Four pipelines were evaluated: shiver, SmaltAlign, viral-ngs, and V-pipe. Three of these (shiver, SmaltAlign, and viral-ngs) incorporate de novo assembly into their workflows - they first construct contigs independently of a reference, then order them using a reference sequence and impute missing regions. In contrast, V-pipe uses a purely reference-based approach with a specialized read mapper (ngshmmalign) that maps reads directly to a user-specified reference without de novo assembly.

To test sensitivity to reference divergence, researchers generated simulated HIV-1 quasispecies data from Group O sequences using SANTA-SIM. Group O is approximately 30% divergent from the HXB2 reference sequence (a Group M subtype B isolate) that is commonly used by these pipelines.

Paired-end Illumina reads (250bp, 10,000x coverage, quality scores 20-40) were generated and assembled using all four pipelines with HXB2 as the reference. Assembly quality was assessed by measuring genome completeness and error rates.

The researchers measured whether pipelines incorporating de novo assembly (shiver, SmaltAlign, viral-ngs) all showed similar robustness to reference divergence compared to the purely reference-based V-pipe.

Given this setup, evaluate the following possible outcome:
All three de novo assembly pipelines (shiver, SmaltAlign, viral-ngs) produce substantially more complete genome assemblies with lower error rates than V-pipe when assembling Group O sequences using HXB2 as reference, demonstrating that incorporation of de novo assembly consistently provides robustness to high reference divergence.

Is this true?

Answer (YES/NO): NO